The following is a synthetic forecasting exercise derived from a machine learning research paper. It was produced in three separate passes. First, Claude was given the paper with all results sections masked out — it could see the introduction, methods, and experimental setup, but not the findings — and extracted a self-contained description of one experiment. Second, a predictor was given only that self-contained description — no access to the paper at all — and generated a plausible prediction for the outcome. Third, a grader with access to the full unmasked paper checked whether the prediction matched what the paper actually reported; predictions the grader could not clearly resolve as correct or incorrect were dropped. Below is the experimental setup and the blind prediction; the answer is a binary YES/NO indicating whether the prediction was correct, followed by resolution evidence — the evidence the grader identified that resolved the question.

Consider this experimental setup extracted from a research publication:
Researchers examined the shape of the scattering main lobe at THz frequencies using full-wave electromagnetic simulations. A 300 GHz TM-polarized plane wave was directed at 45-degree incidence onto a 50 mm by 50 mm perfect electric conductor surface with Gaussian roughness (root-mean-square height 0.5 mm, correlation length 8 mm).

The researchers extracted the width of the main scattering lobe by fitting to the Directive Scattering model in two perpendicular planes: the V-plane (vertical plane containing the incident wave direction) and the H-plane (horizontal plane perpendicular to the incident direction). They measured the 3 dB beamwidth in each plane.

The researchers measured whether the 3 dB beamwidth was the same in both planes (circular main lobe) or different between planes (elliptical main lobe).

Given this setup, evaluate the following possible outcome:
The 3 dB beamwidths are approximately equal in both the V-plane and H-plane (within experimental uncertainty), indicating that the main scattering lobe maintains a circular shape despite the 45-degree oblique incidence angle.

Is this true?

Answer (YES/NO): YES